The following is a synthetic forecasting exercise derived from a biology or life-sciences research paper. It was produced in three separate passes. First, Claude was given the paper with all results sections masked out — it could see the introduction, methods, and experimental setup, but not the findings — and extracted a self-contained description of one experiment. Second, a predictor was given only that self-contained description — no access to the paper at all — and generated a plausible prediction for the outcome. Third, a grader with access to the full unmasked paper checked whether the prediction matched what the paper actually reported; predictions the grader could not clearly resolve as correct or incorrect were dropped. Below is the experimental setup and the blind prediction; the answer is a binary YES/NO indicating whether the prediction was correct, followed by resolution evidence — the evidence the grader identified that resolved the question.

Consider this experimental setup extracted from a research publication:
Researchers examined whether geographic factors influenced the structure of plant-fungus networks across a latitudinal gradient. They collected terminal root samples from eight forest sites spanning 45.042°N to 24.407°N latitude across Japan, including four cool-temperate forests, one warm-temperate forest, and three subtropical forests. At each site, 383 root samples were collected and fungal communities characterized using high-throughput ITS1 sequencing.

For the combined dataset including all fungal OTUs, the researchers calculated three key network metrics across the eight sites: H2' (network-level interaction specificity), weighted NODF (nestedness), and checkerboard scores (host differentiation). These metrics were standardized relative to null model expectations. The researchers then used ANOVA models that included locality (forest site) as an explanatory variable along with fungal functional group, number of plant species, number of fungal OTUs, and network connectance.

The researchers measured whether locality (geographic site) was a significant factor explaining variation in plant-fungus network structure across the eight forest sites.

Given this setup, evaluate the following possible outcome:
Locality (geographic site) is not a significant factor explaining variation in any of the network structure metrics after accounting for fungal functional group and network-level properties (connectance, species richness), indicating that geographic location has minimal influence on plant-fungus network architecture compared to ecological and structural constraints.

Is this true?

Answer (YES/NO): NO